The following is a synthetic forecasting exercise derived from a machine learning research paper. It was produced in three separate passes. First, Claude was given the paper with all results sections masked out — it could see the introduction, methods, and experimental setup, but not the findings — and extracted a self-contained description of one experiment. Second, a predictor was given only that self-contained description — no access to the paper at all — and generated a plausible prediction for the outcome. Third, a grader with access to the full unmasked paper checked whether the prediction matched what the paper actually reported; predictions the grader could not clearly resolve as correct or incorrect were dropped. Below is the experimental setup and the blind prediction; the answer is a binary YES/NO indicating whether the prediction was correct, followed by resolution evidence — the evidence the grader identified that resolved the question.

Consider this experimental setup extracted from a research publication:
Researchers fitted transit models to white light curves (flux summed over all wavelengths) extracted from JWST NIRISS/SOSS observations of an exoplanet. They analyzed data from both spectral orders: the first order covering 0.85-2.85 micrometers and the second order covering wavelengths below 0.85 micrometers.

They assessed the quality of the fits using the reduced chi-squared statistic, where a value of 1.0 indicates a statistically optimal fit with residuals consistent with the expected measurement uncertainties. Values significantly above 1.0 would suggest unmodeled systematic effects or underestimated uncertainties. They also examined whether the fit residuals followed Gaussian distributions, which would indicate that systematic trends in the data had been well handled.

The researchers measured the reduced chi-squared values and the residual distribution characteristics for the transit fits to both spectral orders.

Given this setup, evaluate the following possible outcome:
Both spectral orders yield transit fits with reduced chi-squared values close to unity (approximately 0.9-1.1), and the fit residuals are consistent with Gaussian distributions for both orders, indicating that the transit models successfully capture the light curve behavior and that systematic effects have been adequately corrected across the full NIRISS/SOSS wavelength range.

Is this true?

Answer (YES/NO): NO